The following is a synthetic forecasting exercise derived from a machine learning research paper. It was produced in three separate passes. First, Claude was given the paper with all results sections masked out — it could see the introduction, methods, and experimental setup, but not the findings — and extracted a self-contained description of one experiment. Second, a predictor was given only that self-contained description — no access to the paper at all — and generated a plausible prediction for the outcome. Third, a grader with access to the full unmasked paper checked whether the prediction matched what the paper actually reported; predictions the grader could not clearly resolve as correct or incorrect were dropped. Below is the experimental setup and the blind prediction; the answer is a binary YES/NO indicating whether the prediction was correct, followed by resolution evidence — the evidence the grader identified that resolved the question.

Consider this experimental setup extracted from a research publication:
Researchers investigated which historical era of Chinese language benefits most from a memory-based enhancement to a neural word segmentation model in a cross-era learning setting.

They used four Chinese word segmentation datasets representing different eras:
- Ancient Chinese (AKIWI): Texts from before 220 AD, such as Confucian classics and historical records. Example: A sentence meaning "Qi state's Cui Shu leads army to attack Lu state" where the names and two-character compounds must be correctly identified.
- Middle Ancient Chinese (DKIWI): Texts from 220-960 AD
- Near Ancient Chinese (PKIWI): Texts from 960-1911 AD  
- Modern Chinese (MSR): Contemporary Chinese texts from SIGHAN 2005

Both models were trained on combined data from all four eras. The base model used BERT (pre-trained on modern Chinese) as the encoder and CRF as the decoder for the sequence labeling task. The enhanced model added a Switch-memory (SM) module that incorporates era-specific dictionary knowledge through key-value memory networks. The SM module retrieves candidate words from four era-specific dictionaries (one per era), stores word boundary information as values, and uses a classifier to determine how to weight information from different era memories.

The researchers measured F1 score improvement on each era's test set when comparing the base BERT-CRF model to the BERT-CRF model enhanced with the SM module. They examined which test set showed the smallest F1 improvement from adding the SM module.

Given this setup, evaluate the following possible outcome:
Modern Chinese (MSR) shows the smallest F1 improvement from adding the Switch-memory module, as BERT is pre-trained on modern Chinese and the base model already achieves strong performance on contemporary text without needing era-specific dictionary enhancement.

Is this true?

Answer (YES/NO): YES